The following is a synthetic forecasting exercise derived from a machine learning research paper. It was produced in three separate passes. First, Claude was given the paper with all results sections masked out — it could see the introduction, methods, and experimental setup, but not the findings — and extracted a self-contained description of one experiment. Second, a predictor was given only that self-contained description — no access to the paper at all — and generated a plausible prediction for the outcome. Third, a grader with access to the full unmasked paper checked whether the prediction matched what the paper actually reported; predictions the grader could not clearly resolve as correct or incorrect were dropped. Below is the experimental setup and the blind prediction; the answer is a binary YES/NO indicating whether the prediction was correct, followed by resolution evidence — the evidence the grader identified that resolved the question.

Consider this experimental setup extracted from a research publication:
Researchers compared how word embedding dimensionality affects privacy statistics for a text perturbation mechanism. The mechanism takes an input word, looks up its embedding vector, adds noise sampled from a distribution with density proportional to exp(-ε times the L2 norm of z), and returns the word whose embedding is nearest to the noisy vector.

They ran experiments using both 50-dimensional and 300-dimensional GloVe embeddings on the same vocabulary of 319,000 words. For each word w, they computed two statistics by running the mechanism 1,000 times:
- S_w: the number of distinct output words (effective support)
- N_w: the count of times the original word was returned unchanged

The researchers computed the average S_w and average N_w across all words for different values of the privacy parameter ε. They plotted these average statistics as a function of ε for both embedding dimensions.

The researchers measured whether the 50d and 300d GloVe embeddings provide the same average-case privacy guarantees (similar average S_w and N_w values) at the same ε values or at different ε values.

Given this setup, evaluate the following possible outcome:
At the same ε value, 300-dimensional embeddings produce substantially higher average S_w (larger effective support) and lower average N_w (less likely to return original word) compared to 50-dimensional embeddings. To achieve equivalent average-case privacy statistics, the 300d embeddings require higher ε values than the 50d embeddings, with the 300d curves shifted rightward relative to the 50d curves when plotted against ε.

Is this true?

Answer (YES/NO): YES